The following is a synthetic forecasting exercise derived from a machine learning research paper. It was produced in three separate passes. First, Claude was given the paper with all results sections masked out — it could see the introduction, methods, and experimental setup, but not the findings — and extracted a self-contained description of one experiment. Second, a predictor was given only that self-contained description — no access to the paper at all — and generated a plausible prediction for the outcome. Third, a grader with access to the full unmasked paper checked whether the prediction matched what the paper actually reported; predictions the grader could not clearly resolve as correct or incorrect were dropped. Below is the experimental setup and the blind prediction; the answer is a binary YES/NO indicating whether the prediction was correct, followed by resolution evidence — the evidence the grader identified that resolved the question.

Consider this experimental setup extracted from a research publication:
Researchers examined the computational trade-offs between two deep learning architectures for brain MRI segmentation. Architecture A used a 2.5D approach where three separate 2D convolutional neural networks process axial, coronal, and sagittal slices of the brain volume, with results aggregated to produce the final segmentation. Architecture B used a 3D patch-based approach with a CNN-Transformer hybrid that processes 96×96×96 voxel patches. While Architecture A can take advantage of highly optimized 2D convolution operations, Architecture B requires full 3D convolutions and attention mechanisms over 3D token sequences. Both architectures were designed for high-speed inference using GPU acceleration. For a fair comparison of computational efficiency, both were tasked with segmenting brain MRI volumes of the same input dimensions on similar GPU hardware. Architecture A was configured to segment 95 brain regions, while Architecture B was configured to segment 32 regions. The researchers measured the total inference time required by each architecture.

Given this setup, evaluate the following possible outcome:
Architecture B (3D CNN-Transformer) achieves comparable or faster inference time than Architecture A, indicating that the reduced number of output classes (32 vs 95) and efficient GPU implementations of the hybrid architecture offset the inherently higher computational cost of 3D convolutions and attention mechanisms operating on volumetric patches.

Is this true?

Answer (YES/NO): NO